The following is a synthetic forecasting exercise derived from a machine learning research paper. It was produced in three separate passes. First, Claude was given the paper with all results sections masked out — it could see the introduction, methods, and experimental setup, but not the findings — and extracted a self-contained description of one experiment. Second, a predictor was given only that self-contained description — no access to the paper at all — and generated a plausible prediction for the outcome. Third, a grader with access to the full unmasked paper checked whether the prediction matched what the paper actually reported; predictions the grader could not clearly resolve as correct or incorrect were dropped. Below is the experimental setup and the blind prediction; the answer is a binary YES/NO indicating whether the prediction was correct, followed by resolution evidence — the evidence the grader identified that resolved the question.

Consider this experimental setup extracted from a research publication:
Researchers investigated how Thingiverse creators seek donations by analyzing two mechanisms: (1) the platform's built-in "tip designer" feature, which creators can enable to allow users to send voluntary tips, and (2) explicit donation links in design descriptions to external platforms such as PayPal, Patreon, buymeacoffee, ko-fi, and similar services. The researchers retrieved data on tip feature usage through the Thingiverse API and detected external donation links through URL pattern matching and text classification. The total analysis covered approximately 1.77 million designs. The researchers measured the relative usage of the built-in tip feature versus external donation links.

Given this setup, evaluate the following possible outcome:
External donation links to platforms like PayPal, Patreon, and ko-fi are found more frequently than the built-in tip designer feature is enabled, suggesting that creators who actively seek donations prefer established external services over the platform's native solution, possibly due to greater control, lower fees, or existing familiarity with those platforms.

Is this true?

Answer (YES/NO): NO